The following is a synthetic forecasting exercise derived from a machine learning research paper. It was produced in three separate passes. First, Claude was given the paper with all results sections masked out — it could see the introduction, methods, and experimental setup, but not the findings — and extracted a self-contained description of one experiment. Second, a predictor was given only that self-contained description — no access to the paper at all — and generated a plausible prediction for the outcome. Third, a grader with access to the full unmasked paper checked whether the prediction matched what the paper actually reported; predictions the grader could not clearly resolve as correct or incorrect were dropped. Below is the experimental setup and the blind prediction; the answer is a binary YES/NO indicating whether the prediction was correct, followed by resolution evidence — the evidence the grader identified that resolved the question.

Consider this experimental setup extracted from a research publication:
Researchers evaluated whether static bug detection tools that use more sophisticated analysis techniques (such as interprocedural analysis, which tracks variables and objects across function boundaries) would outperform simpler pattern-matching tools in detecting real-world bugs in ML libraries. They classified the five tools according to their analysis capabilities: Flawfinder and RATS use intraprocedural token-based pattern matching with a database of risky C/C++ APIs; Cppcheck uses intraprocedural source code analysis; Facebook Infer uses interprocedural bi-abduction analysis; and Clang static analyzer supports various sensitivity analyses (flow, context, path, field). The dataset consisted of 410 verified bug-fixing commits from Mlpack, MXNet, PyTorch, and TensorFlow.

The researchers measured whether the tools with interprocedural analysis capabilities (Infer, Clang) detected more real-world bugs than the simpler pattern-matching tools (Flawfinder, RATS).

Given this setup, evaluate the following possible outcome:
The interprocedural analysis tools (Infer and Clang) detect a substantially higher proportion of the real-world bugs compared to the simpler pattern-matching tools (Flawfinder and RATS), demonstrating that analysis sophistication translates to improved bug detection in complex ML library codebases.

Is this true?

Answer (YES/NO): NO